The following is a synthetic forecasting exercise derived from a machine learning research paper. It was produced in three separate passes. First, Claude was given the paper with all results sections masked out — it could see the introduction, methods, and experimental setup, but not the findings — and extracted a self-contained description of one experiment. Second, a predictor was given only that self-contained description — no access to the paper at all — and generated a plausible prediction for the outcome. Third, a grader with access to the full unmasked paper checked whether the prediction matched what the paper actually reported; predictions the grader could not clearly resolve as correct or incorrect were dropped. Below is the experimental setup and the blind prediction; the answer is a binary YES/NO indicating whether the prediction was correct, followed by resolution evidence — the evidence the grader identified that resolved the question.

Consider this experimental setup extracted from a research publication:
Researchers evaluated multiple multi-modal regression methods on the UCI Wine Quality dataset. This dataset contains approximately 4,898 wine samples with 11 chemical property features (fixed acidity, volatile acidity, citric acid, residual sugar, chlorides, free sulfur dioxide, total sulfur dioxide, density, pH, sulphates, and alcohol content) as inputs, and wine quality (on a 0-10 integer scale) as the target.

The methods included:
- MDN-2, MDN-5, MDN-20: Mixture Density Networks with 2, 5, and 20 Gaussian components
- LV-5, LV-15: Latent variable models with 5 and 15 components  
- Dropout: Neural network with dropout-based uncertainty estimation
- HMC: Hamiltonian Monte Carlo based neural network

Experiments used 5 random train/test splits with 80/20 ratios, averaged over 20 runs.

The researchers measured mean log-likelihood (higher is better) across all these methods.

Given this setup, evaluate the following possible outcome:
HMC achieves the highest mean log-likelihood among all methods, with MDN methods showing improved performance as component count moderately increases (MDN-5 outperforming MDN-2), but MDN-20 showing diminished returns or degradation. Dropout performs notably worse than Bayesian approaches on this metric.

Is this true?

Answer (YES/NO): NO